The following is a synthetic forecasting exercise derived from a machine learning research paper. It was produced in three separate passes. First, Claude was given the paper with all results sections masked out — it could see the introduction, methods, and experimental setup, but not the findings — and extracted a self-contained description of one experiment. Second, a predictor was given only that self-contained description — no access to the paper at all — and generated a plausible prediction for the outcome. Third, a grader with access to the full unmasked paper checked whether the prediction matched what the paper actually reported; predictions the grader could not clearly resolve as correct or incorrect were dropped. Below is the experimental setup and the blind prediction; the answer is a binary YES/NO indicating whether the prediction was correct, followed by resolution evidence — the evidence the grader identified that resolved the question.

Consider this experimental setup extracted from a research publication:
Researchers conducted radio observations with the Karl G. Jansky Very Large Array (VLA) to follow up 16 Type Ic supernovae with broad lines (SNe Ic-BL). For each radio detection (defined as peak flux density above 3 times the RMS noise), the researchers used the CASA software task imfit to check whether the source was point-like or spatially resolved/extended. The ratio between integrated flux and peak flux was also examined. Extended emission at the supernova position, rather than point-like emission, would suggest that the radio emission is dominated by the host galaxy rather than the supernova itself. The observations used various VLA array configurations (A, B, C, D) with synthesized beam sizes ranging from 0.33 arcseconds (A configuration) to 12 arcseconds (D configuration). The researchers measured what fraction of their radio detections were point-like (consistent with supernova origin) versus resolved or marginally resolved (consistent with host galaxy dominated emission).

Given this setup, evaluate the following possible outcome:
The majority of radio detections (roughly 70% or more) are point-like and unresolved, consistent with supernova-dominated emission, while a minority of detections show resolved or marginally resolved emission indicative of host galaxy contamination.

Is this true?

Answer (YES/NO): NO